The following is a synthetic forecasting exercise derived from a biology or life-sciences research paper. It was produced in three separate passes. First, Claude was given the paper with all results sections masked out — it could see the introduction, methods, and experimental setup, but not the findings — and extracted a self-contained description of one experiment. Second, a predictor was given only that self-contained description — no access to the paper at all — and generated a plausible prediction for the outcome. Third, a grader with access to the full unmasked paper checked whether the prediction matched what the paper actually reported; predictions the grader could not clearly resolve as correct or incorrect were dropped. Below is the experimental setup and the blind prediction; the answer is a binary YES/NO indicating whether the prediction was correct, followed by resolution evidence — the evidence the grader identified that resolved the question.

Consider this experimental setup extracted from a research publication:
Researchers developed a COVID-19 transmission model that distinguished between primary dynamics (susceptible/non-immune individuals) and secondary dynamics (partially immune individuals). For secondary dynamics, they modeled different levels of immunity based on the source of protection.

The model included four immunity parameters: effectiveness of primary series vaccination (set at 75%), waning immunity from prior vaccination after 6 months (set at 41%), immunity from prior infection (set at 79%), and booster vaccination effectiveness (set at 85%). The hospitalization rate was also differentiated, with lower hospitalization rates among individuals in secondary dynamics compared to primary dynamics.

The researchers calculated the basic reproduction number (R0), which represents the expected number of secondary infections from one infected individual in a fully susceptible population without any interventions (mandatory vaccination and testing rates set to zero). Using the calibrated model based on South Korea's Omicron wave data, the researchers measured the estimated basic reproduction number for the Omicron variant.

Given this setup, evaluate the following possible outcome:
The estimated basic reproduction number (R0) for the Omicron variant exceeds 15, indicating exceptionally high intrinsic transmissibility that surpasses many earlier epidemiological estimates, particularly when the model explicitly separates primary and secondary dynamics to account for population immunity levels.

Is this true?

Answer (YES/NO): NO